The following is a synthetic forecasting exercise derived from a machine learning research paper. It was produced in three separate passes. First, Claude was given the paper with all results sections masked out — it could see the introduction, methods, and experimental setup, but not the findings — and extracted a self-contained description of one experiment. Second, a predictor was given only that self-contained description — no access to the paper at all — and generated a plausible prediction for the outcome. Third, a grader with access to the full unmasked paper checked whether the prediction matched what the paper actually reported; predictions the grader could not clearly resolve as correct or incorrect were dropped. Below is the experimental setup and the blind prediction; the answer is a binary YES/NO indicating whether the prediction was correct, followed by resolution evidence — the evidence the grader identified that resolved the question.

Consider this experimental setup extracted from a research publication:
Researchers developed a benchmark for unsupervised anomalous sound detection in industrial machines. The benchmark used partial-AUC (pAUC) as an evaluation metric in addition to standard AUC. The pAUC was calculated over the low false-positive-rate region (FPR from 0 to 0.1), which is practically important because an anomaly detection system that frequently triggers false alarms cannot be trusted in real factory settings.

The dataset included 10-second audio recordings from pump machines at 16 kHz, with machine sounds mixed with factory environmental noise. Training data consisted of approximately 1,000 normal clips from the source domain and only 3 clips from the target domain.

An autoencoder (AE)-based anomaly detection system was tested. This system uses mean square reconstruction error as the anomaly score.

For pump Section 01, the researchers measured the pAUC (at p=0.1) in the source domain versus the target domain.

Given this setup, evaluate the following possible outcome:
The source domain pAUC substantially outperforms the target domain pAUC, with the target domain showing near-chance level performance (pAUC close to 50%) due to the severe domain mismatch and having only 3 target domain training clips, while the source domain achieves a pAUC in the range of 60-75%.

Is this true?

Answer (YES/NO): NO